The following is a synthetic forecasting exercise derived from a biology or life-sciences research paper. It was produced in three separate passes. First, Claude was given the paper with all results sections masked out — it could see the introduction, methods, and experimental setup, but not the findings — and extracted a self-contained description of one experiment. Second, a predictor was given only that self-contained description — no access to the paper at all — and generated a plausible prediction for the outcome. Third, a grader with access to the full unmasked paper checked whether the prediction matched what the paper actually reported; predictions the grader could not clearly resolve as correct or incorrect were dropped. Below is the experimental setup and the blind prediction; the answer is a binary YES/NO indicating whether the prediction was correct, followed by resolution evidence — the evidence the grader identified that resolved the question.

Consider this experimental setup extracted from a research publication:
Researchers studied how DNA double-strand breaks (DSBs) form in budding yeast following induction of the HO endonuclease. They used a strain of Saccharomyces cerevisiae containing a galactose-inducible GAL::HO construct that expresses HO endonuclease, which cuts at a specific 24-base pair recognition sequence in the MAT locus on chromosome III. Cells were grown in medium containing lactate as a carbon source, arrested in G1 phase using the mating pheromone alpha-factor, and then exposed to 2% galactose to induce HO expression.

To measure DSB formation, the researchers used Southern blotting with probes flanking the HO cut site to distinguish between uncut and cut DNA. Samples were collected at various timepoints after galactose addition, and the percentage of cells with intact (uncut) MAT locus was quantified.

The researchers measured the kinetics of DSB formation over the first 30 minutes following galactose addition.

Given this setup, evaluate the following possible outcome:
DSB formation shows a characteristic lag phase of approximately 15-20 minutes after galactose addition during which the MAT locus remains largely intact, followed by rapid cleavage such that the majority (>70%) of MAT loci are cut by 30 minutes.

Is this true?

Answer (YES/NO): NO